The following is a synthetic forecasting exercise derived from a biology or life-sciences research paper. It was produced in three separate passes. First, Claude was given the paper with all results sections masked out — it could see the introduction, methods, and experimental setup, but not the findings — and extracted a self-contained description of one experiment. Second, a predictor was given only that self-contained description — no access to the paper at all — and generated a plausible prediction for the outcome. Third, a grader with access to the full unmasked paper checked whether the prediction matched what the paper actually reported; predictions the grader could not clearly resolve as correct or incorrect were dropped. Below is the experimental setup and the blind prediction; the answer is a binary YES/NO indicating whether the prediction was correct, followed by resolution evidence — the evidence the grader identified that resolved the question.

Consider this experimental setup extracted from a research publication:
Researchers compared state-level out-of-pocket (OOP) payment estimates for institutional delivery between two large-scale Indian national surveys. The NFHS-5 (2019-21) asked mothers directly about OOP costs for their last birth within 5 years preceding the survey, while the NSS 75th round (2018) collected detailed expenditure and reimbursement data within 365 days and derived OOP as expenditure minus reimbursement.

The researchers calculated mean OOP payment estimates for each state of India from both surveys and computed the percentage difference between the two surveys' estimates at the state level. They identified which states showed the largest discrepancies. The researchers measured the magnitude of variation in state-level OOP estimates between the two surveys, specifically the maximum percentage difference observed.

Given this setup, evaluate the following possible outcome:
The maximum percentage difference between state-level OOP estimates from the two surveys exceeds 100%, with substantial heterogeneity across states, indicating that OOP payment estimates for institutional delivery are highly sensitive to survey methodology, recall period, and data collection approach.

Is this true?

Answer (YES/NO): YES